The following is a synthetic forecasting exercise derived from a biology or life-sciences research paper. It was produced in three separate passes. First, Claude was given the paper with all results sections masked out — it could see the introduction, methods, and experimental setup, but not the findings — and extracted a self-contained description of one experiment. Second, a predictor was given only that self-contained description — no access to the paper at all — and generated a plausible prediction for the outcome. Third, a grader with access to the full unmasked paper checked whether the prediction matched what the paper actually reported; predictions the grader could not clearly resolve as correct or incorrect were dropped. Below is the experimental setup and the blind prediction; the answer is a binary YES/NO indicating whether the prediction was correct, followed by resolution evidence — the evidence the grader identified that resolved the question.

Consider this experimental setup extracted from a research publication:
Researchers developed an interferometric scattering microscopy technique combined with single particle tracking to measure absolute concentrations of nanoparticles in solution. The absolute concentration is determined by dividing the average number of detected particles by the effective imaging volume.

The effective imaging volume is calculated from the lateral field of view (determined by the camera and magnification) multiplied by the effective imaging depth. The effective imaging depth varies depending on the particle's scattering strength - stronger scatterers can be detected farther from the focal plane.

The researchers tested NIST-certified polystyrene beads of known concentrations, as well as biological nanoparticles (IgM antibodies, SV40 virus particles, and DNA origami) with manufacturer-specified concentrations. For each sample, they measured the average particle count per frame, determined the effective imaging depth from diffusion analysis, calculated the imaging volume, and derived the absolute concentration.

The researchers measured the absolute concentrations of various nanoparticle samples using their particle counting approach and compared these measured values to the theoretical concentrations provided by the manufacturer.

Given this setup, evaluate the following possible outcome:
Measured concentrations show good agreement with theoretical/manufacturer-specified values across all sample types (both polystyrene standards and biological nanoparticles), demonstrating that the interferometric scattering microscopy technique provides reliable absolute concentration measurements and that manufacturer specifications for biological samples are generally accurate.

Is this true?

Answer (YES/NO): YES